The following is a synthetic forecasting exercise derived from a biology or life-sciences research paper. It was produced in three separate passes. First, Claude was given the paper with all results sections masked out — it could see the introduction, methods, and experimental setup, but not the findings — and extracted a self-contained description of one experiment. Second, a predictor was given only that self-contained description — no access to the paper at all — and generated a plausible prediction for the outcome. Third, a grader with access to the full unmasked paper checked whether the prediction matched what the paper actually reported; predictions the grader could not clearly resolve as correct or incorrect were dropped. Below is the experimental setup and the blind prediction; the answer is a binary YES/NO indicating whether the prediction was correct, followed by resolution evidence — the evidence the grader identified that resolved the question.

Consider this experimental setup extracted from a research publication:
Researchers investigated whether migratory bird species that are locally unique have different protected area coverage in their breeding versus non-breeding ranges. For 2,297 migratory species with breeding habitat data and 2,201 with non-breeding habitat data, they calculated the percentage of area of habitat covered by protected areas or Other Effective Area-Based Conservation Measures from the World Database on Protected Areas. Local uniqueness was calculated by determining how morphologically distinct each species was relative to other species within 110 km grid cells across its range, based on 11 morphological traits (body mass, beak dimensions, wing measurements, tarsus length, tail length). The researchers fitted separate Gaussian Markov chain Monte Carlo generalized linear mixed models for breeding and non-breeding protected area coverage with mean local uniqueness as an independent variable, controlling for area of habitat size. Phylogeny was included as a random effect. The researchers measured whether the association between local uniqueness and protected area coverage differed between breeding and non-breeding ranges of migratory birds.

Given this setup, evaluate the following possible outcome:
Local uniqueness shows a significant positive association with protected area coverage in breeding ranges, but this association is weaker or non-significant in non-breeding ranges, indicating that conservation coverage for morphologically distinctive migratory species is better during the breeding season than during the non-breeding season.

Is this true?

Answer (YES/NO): NO